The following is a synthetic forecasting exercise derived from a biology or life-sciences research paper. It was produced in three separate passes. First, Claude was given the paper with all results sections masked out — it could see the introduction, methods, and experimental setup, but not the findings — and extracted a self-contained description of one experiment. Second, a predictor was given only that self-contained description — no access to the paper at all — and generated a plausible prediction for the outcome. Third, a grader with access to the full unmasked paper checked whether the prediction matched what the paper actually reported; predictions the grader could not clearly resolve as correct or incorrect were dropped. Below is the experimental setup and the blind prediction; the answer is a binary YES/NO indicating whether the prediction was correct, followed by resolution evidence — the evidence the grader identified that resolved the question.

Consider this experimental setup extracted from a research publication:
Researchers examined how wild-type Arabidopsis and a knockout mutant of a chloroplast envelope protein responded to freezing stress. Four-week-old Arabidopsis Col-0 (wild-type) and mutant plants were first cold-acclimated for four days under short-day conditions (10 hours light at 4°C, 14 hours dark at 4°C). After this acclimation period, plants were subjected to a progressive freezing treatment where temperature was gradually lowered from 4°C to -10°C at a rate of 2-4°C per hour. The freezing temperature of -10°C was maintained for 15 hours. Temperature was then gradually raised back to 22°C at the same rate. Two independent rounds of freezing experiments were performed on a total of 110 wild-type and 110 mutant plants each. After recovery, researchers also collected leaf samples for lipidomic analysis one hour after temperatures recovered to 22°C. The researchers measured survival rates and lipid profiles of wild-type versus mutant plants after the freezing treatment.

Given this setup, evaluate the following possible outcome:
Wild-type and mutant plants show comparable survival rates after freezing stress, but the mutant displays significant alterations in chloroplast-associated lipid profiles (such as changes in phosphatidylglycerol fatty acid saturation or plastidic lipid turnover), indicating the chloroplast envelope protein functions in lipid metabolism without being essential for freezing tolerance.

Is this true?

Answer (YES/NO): NO